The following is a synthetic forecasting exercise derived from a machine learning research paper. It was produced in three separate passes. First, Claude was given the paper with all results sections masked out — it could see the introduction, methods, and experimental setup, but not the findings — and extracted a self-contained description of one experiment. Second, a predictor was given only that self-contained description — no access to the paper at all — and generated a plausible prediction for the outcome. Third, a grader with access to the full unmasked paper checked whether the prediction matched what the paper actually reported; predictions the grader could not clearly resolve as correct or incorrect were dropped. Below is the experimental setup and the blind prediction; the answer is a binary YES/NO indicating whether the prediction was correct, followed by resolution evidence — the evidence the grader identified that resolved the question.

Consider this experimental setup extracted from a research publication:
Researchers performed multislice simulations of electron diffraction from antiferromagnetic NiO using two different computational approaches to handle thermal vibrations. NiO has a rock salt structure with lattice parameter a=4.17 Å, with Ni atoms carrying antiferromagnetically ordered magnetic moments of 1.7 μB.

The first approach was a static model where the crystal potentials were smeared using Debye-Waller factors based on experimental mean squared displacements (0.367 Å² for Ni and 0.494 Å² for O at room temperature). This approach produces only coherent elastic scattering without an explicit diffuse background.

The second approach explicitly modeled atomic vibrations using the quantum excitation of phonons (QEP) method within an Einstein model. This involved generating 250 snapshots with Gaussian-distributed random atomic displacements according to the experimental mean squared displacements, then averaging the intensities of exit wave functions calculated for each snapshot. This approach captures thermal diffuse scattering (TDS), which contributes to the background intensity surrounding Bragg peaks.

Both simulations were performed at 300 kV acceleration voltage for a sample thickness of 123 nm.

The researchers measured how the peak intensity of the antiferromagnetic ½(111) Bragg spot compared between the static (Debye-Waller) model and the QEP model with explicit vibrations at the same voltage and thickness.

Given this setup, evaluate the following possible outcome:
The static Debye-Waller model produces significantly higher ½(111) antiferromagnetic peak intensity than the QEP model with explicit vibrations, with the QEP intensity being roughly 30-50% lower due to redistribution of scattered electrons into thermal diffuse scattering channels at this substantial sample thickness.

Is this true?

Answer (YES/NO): NO